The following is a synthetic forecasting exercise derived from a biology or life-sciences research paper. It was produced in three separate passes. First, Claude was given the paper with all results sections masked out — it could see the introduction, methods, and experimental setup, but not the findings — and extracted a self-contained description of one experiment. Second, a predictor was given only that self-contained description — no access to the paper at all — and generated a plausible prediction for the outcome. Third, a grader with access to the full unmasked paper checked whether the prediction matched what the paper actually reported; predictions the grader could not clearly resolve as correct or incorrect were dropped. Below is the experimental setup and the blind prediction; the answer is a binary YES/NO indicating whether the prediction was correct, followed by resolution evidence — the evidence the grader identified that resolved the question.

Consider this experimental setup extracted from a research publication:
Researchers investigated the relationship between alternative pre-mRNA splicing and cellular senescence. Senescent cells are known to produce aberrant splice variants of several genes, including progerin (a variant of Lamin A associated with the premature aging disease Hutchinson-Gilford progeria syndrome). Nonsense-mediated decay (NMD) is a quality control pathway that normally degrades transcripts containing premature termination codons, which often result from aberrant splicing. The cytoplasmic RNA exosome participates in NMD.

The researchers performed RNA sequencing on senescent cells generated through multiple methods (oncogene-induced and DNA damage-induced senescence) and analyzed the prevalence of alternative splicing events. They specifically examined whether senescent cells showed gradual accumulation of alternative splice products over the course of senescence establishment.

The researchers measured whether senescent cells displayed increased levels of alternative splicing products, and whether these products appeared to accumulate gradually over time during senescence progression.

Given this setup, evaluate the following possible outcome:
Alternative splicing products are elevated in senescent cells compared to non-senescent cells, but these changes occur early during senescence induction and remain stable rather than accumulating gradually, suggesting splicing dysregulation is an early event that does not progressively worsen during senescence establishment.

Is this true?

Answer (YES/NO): NO